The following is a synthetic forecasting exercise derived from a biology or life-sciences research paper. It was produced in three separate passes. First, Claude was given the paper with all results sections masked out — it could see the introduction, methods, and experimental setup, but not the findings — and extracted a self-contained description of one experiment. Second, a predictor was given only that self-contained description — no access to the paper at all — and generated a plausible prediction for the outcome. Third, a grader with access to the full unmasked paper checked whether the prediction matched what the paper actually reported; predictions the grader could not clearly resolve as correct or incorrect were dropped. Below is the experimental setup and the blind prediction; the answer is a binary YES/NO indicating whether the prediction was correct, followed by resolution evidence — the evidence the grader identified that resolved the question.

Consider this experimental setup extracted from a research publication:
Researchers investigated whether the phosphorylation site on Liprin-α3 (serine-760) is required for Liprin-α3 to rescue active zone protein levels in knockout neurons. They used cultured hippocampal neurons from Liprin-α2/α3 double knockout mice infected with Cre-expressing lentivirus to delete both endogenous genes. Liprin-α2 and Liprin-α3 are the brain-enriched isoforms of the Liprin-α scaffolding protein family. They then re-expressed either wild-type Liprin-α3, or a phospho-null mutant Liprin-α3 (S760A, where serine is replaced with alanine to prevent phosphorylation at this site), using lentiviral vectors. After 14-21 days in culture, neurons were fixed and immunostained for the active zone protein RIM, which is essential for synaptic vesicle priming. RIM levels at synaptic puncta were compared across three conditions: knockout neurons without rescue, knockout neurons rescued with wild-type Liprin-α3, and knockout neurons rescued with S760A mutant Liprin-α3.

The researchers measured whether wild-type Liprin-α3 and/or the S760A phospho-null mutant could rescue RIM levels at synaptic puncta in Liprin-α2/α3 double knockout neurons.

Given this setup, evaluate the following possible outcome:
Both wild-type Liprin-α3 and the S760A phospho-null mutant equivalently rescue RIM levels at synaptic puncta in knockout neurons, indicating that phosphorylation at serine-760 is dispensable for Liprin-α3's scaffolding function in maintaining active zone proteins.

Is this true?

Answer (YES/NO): NO